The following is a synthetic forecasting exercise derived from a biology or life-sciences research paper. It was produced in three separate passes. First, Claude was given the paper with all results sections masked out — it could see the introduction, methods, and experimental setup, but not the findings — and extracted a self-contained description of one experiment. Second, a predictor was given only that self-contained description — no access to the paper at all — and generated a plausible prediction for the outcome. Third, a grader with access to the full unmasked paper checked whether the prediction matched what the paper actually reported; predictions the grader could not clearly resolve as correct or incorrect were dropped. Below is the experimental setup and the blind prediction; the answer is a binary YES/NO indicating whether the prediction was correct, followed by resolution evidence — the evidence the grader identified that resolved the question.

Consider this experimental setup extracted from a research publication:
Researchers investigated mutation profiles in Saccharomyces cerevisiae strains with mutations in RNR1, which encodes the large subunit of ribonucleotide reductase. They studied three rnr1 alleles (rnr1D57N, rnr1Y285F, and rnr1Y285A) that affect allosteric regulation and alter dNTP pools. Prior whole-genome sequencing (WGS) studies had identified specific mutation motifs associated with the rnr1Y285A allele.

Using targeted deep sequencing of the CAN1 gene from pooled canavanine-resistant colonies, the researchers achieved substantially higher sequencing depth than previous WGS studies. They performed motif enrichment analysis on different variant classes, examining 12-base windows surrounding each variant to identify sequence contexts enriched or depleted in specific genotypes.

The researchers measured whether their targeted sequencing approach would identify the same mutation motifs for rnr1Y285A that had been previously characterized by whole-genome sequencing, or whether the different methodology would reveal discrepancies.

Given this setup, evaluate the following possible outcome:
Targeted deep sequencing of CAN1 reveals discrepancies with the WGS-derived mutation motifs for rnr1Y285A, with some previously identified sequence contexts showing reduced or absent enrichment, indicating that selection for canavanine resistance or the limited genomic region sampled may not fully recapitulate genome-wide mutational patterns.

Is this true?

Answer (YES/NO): NO